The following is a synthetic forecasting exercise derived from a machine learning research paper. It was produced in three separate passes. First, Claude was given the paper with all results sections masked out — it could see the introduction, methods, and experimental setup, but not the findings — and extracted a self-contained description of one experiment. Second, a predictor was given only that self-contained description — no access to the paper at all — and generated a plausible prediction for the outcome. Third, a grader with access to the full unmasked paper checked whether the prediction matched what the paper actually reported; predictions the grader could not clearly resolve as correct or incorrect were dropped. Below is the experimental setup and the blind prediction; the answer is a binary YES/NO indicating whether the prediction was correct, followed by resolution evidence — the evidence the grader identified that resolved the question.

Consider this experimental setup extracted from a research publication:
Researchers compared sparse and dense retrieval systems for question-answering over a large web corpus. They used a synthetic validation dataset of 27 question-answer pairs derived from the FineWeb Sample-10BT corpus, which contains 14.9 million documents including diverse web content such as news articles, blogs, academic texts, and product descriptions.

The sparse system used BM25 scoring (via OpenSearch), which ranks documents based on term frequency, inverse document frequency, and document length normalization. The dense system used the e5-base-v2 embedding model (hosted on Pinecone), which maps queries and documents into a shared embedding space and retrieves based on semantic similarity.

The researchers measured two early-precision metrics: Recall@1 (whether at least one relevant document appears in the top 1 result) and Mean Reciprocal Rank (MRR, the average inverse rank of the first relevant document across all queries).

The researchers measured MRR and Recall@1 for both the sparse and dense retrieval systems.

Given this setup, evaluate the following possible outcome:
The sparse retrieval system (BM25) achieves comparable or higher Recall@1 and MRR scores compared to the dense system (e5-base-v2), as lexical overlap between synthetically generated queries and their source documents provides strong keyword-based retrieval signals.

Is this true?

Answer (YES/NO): YES